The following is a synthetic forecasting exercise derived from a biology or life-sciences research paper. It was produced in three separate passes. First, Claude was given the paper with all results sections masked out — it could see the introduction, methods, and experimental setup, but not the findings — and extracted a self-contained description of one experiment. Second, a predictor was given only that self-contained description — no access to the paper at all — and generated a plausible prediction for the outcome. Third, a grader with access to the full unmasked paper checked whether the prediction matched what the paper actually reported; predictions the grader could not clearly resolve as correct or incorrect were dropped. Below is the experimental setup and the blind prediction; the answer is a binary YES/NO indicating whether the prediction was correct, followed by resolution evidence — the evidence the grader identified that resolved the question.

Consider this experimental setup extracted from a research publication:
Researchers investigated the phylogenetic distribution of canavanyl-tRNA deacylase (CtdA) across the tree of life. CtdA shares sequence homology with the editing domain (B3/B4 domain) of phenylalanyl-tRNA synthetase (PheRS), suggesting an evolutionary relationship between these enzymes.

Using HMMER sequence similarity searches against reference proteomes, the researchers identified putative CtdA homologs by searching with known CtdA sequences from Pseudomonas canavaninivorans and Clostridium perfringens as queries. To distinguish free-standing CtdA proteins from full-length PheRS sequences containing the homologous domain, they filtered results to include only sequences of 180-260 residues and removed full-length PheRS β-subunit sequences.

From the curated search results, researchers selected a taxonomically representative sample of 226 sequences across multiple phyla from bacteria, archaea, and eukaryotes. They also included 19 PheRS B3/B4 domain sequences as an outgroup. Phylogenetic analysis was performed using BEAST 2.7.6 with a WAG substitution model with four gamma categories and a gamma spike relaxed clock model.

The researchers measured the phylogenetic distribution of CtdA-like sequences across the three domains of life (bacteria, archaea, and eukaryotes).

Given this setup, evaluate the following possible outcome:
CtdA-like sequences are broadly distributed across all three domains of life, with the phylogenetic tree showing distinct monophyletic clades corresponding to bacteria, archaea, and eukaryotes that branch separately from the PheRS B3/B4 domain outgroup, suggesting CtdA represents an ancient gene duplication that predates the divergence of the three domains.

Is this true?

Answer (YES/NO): NO